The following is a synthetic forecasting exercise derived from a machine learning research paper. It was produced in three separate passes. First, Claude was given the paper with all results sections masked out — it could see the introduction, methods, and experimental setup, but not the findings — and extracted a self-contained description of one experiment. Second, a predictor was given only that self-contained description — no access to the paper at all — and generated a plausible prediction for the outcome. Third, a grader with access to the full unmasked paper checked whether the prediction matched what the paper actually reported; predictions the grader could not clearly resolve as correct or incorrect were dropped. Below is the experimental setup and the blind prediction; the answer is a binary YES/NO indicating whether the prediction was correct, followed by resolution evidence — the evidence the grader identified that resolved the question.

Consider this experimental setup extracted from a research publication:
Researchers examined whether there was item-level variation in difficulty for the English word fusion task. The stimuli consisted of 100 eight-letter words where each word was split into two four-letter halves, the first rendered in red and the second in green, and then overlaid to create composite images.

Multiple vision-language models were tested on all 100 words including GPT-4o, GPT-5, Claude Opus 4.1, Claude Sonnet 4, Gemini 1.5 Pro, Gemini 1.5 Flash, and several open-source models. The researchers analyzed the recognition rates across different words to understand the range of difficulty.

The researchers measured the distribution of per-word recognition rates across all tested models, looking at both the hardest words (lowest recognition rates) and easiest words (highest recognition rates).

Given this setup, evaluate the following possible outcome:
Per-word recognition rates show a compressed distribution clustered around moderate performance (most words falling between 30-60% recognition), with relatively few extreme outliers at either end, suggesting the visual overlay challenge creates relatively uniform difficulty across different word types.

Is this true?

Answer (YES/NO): NO